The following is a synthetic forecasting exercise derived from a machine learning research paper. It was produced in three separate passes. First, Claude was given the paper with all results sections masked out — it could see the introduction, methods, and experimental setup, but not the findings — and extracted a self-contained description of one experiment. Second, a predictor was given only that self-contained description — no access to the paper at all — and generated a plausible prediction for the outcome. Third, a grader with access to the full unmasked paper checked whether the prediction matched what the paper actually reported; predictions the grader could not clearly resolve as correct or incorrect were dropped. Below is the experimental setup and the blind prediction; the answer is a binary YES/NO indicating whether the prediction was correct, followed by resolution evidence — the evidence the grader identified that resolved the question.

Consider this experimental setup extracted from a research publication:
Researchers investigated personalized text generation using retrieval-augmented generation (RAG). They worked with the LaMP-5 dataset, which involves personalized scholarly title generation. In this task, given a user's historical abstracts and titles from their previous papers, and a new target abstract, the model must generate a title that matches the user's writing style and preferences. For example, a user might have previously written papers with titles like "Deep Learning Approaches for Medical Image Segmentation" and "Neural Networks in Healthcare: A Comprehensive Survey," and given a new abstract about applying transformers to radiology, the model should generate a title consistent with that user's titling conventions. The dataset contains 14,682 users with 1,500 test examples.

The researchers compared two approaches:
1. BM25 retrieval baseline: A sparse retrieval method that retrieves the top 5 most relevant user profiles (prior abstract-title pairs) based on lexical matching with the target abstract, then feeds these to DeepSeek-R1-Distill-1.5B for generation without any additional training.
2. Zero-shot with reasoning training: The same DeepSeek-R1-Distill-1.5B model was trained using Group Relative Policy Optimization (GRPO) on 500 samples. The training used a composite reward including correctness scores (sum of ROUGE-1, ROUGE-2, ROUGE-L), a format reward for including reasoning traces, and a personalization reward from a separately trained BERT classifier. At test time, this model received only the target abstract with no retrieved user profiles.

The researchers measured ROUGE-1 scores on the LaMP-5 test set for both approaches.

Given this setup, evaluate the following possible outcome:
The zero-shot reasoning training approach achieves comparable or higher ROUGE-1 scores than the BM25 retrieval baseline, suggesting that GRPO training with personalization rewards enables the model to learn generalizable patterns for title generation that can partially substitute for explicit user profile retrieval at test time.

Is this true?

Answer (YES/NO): YES